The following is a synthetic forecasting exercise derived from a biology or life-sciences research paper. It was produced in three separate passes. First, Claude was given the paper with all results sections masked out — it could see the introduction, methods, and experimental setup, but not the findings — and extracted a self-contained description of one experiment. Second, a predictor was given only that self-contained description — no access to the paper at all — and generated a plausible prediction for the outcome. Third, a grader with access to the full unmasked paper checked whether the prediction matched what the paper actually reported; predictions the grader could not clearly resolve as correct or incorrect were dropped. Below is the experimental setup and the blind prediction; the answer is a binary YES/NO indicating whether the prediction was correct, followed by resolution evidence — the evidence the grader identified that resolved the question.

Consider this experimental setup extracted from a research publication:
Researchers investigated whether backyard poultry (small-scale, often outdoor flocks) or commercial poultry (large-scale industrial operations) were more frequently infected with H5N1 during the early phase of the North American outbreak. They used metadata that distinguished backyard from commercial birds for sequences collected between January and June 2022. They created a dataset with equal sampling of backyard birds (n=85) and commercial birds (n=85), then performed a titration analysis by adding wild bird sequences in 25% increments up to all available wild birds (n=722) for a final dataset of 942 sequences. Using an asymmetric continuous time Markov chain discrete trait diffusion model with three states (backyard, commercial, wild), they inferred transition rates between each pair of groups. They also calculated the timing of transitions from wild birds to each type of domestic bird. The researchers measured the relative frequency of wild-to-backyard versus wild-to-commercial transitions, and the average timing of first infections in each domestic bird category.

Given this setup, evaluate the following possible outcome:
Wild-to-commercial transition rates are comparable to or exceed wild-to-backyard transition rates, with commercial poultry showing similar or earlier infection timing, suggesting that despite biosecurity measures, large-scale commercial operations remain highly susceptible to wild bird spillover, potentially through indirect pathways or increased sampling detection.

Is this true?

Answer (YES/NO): NO